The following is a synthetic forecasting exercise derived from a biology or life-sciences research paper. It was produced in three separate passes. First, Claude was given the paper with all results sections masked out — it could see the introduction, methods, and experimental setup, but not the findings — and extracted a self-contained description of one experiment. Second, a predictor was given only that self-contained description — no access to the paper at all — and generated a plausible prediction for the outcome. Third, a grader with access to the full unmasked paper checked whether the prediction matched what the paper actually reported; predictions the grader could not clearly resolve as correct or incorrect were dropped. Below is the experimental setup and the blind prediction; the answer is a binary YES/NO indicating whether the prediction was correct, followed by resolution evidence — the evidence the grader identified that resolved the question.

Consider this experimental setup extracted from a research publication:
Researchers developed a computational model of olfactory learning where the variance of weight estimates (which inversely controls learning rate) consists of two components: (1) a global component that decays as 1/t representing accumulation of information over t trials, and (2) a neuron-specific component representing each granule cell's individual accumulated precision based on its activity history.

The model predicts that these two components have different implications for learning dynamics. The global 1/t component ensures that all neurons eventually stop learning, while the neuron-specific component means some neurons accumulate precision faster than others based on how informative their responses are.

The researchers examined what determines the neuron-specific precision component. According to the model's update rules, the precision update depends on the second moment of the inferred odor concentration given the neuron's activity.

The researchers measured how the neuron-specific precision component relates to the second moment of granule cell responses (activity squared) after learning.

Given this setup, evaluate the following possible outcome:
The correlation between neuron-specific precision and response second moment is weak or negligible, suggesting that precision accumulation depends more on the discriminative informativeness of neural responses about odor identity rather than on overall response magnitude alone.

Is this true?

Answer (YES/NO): NO